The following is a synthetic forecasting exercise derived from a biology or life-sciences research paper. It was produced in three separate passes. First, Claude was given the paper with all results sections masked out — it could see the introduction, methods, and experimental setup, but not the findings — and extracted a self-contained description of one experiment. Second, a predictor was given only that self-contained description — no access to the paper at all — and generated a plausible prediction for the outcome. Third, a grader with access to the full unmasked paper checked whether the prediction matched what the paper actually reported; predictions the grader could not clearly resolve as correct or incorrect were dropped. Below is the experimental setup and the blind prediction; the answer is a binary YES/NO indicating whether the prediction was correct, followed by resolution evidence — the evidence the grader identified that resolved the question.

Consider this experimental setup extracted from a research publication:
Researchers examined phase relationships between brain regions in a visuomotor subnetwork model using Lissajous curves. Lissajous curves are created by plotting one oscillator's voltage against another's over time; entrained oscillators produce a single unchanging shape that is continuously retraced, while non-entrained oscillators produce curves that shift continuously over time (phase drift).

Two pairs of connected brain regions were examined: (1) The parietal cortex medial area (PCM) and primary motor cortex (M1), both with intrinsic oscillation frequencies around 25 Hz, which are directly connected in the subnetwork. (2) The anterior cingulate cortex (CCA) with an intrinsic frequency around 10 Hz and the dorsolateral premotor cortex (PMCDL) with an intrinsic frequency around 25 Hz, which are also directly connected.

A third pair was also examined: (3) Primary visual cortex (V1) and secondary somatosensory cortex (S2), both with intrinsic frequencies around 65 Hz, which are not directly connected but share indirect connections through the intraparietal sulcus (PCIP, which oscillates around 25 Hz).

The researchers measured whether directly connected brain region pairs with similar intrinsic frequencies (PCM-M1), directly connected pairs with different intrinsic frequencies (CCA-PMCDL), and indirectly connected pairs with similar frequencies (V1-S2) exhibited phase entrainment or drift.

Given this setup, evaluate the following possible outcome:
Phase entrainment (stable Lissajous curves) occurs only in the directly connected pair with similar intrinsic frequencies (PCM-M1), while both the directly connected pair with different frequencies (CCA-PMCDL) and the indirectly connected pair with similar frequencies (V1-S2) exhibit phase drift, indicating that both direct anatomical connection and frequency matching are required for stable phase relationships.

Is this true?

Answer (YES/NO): NO